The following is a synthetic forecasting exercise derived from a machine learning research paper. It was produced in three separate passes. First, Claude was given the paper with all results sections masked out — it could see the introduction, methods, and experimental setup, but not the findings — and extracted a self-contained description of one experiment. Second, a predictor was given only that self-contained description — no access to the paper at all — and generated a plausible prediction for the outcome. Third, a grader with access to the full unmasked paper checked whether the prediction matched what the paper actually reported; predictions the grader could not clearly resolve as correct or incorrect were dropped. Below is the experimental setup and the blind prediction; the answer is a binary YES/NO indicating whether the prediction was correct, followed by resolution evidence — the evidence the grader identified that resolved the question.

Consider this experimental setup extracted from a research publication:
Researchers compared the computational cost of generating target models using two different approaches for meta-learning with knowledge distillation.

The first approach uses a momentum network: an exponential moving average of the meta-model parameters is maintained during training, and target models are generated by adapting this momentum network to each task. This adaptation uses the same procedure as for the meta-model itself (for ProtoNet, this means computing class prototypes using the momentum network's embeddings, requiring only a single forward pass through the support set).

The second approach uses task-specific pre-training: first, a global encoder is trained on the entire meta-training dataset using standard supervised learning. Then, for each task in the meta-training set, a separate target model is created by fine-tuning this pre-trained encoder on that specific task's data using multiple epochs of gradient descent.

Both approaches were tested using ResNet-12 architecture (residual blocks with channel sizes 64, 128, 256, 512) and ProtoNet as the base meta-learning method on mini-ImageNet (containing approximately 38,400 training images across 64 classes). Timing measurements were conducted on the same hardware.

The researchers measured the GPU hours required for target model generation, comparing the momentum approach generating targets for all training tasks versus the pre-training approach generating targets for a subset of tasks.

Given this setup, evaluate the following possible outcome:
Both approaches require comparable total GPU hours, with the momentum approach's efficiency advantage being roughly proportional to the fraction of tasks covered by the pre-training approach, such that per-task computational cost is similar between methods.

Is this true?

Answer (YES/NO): NO